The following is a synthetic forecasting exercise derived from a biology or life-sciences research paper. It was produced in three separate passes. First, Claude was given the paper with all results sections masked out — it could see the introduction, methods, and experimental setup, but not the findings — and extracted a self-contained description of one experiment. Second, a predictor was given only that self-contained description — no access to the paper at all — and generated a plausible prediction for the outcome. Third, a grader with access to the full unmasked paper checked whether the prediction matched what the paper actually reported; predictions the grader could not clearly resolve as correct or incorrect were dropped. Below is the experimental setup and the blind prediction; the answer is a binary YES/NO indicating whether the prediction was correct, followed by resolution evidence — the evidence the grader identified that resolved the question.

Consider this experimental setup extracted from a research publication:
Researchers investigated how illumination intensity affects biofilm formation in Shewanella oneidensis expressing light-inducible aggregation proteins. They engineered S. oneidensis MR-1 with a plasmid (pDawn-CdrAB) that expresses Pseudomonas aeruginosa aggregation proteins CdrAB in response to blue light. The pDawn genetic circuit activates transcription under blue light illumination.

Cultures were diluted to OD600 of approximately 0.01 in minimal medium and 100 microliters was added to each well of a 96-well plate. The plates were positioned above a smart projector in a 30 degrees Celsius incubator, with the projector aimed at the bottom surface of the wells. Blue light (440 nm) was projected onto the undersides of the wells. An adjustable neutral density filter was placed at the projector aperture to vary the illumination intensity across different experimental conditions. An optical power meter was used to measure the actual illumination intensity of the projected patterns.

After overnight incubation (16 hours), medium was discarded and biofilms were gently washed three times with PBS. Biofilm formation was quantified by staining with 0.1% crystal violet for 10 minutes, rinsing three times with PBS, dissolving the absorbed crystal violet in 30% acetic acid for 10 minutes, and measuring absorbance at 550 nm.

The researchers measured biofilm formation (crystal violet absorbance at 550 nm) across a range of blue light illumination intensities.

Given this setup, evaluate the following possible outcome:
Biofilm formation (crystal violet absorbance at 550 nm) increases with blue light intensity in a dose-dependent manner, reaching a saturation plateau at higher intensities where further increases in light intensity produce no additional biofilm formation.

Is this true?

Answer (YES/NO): NO